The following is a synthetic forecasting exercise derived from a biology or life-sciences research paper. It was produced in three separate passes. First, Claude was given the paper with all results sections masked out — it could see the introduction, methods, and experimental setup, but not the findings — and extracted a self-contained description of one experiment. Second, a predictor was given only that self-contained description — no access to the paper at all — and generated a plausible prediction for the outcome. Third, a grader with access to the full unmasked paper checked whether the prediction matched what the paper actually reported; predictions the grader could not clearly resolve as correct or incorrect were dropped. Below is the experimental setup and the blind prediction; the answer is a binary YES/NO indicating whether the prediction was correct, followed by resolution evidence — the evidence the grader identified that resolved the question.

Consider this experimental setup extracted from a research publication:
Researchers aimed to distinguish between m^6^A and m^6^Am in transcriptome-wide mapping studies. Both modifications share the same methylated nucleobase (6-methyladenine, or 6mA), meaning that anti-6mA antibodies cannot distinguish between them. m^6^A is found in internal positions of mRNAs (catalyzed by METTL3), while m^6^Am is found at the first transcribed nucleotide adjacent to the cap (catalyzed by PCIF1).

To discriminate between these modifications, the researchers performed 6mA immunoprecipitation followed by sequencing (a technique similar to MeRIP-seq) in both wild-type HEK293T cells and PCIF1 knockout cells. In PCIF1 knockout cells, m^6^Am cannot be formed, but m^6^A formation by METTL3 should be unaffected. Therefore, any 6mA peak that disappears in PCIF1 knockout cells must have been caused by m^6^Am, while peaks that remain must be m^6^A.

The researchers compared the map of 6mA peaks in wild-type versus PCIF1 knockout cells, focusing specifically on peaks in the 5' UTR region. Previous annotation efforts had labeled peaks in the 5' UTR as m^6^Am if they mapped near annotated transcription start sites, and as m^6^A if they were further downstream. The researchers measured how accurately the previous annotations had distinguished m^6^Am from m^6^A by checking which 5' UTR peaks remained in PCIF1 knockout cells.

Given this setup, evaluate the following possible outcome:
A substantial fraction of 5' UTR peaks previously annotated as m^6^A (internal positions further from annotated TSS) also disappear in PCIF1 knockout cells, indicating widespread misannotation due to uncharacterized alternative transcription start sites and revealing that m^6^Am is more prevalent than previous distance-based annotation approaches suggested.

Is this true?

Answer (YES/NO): YES